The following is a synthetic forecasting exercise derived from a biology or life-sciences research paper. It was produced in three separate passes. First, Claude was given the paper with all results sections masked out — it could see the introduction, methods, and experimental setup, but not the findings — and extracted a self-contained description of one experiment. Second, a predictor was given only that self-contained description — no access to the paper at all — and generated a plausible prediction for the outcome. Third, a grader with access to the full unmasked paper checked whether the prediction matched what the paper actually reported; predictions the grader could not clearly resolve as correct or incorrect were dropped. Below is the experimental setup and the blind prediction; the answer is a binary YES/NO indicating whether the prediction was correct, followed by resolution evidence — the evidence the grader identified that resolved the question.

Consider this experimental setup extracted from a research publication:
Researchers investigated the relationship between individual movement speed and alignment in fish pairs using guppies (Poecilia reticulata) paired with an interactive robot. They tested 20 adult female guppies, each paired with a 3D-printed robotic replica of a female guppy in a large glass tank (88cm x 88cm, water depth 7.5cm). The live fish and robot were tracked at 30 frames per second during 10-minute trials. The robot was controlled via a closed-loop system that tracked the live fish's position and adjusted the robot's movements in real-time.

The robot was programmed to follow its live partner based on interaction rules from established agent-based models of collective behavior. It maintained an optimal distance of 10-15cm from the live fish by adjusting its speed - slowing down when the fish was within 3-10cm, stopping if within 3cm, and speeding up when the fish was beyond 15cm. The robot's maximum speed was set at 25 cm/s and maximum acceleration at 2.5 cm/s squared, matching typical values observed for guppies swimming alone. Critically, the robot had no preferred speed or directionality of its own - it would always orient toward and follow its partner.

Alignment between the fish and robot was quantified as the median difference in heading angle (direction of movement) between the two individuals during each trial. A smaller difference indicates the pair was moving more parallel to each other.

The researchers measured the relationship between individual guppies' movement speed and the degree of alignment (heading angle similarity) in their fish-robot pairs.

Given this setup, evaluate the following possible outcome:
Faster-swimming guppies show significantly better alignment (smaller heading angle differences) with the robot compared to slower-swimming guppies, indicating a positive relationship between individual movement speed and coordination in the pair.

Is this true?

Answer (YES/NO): YES